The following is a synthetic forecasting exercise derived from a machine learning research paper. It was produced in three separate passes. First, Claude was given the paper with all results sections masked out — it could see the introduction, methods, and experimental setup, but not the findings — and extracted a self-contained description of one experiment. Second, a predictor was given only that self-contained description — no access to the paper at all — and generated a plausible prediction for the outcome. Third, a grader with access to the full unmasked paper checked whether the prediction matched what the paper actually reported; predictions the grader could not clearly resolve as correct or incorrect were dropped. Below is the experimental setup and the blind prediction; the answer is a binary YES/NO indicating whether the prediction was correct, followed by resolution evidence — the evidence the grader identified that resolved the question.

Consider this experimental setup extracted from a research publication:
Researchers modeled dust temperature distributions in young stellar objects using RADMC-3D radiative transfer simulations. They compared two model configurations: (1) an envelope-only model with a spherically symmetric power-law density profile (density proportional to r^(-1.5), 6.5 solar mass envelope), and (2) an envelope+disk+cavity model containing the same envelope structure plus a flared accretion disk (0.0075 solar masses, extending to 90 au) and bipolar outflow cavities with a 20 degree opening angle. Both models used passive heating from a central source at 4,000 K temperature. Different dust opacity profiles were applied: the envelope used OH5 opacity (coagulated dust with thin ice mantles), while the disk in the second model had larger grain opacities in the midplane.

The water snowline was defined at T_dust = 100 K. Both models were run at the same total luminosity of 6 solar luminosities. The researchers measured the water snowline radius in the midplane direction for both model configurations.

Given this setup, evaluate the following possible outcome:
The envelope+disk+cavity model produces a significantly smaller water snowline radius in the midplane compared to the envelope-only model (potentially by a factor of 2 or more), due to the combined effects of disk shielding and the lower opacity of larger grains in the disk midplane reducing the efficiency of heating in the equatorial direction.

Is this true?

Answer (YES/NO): NO